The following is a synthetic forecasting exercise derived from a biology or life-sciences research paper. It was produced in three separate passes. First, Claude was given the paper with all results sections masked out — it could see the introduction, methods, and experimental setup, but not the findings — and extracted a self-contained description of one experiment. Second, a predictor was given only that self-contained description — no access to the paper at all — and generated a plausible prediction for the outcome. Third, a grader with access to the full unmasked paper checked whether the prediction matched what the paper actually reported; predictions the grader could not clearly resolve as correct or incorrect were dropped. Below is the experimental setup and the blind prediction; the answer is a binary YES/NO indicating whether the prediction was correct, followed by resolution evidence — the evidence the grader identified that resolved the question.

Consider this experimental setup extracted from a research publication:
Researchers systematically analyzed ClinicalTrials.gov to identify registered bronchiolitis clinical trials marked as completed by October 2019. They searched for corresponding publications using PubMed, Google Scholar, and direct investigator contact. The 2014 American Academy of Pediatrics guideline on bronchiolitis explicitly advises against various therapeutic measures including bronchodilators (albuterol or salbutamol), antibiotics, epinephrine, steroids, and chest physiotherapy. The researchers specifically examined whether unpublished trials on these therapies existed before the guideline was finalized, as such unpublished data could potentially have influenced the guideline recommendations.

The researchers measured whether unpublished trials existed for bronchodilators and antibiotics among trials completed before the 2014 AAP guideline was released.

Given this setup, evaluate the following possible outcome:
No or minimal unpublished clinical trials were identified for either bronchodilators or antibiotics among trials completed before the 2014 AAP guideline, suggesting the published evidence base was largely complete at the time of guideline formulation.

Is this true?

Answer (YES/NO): YES